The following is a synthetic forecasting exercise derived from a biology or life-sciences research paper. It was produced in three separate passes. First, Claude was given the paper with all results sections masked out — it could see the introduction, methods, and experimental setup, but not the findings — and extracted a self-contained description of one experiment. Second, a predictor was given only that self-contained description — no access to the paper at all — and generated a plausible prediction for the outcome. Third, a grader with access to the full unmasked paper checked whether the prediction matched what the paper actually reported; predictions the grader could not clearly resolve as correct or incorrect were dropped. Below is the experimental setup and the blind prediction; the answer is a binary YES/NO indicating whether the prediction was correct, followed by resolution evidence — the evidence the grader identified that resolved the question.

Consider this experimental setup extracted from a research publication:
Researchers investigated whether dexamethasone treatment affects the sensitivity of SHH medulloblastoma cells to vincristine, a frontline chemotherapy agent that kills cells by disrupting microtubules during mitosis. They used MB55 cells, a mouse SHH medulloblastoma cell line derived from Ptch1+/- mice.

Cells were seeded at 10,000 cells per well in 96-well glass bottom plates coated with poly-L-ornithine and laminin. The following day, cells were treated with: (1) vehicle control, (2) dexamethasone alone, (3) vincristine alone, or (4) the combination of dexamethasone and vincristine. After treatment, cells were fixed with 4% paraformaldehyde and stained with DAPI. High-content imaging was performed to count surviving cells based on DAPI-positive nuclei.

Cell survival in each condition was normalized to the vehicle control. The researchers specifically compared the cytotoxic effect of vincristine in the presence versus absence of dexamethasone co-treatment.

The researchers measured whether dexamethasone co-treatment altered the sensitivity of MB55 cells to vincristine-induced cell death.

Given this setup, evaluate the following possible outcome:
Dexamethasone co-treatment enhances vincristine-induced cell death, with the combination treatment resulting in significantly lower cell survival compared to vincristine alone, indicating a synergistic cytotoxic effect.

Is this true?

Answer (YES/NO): NO